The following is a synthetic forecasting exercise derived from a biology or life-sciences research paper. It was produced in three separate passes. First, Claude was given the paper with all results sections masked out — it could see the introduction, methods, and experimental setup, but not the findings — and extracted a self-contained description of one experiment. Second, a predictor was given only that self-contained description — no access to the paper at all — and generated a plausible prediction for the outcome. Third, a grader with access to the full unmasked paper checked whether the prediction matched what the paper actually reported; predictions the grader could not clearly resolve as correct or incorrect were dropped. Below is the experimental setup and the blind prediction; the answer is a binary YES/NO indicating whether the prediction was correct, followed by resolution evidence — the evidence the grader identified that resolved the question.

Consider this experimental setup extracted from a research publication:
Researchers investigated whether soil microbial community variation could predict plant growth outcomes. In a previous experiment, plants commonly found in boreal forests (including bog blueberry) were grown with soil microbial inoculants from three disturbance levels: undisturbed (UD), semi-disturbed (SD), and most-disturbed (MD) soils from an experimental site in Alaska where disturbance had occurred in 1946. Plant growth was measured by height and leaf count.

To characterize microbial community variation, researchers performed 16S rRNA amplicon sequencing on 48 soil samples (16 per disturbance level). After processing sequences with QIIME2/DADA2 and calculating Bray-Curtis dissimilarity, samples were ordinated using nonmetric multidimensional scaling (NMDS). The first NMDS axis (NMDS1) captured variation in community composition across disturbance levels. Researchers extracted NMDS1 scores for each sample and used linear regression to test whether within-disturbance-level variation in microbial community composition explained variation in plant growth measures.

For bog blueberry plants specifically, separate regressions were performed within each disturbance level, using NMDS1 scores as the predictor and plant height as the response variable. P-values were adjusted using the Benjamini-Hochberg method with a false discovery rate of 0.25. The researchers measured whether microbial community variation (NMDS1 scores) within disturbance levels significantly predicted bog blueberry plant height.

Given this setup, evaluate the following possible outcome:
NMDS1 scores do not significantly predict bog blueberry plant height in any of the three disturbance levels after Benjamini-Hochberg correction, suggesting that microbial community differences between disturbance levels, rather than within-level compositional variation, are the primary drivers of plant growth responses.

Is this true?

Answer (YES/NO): NO